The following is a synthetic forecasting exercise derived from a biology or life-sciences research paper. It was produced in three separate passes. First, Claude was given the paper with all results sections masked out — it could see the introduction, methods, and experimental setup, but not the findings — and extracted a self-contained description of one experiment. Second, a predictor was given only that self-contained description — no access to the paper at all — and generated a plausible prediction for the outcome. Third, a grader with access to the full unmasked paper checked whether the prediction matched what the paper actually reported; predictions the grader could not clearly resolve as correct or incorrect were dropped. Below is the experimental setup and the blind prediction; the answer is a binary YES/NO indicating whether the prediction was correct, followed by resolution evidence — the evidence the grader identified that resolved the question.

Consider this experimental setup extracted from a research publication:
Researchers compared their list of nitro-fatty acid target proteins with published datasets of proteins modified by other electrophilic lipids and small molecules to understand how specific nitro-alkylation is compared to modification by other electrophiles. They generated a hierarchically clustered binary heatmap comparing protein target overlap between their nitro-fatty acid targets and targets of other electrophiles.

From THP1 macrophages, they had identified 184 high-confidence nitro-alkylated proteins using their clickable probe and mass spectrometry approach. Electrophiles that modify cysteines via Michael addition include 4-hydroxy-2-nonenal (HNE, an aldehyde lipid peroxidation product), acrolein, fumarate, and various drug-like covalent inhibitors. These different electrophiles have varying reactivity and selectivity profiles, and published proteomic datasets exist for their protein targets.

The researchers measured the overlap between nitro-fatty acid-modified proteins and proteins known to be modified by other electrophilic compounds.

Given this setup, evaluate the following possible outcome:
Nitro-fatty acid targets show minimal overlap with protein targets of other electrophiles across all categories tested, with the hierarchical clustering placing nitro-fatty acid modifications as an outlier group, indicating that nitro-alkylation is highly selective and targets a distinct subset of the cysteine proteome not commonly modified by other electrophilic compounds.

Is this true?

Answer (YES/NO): NO